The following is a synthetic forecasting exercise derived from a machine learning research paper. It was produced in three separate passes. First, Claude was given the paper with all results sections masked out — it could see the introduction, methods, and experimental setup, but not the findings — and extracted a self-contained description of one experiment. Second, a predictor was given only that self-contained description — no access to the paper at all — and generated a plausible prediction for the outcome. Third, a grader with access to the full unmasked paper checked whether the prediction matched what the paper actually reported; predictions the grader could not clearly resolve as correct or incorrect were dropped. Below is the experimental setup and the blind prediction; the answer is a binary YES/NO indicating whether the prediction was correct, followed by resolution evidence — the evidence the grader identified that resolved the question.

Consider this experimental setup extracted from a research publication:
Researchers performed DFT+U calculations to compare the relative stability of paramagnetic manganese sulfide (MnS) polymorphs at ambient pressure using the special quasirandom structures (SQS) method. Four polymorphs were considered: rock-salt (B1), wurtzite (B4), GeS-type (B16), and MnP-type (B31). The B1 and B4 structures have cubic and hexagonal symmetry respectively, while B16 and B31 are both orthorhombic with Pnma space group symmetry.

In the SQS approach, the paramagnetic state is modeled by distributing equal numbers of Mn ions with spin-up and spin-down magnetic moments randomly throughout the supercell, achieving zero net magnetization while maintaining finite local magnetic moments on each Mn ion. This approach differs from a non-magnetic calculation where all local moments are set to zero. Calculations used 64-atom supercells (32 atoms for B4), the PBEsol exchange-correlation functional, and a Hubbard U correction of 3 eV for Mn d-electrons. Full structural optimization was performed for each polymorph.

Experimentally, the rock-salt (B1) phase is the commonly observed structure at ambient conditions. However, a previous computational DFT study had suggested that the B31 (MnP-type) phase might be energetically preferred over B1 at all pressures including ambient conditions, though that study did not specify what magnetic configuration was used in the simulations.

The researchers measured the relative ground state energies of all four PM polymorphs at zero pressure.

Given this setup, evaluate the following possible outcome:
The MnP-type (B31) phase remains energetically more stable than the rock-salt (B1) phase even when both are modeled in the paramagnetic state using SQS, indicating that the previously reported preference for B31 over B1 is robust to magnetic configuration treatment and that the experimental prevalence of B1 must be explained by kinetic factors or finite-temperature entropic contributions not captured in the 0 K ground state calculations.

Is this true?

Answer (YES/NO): NO